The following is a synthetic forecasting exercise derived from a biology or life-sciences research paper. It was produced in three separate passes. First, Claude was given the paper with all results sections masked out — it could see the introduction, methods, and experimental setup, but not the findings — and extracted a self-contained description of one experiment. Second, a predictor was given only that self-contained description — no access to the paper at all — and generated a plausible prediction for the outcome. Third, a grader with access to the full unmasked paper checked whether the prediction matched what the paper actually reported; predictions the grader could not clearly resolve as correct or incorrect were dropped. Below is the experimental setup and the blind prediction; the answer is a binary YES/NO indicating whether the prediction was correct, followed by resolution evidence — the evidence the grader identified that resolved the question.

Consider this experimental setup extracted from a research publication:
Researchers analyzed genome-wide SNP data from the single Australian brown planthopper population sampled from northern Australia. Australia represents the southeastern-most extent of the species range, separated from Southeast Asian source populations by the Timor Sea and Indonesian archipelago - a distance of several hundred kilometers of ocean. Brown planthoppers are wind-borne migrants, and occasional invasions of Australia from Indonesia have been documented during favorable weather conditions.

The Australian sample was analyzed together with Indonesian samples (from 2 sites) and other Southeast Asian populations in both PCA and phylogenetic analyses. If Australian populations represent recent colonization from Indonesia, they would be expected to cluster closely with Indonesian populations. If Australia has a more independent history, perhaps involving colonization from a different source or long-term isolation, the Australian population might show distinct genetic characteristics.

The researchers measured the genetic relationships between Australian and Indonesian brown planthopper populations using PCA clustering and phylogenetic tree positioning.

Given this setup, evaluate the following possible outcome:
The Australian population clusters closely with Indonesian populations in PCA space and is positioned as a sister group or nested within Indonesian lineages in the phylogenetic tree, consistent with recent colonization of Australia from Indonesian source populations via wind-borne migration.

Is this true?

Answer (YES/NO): NO